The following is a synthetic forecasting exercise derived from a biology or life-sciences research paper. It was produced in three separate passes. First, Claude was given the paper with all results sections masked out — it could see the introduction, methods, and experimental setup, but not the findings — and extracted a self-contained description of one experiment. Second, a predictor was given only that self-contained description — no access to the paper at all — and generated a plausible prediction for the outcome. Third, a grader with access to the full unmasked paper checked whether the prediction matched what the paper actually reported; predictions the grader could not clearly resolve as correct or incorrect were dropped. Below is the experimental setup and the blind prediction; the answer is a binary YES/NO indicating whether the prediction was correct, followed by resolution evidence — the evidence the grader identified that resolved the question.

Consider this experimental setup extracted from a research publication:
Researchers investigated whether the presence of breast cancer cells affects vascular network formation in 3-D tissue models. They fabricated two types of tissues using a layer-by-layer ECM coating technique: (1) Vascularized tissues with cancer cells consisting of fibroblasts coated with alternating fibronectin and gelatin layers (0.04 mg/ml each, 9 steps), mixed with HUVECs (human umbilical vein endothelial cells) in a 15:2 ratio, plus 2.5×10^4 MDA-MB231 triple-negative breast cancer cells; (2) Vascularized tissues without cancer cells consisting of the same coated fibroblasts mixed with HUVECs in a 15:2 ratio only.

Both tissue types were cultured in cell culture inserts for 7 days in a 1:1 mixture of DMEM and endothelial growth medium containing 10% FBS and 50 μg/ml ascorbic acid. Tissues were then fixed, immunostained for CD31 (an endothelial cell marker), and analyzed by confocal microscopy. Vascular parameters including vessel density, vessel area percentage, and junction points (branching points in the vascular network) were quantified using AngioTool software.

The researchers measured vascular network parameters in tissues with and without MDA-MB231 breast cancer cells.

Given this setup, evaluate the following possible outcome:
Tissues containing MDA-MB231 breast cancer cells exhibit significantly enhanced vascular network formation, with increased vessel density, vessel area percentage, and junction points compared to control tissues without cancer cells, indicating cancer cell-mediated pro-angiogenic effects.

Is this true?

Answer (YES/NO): NO